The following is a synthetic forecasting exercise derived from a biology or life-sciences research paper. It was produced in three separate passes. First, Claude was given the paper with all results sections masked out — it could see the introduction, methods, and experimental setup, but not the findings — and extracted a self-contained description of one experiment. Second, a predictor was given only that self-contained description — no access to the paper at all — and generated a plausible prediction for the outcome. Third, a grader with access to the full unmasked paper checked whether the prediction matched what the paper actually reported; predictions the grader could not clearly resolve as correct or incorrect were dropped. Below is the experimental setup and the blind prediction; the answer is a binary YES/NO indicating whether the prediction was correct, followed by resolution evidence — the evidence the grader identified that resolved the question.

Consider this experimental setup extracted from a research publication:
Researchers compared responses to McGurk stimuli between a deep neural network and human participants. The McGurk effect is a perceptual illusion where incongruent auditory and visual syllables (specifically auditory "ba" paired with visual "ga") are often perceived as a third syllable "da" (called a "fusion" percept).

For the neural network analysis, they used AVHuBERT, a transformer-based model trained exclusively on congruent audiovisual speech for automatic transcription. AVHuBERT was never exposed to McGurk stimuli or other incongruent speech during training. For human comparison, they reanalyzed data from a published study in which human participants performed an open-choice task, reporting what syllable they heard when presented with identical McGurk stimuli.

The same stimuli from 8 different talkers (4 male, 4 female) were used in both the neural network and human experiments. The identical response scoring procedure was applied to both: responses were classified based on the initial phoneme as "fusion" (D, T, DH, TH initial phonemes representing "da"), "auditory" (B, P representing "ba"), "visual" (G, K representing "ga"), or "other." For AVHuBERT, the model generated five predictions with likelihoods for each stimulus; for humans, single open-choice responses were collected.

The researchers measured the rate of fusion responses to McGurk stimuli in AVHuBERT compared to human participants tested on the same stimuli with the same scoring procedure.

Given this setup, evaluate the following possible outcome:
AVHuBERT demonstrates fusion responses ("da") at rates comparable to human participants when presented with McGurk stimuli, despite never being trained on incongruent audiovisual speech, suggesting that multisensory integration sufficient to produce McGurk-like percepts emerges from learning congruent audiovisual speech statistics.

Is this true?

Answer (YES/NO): NO